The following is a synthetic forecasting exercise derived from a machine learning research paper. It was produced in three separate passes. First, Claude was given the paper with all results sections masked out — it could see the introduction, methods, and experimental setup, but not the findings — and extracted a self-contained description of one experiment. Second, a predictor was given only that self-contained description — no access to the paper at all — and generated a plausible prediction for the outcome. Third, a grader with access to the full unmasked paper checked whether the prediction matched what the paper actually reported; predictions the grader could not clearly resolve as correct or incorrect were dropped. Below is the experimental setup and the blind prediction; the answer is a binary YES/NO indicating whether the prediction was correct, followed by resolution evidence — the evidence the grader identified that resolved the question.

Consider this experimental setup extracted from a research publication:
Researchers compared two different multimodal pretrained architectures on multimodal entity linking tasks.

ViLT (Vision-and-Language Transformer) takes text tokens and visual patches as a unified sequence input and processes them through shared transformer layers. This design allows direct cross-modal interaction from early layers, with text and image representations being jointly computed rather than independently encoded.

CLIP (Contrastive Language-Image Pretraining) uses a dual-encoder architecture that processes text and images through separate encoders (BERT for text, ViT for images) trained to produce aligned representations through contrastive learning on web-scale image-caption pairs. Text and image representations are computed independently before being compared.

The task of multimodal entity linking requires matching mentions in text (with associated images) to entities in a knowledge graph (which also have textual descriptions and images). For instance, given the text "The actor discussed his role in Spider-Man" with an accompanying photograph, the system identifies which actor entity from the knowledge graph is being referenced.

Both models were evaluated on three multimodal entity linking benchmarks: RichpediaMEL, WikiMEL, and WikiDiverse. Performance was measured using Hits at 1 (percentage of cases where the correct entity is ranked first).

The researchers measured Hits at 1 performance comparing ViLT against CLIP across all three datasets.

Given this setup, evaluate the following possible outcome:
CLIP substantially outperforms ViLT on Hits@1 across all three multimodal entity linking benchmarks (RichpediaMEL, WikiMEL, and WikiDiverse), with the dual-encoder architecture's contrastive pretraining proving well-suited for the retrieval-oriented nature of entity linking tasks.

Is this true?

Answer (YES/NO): YES